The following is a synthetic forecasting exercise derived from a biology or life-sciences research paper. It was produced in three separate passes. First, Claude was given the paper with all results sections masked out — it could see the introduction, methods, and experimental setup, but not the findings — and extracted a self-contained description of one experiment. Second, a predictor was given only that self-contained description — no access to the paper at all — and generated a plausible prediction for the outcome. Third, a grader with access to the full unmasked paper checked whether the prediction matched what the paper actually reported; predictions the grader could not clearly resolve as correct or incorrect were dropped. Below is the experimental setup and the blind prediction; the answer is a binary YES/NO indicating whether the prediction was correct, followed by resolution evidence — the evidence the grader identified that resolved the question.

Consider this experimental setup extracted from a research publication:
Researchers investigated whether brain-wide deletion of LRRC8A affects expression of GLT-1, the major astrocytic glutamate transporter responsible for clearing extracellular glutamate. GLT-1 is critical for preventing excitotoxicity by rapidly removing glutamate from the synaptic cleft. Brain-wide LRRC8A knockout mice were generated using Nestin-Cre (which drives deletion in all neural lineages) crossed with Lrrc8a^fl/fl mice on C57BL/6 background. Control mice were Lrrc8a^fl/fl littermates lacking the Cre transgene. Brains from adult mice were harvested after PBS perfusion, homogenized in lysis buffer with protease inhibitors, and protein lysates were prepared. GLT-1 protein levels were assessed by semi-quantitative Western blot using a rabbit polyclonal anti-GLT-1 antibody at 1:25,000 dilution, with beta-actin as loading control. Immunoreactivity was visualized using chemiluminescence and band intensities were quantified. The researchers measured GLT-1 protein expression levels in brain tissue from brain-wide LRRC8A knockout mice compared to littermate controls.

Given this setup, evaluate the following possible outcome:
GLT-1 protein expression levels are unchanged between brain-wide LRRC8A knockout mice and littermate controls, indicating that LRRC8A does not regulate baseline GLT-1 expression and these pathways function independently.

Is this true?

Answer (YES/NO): YES